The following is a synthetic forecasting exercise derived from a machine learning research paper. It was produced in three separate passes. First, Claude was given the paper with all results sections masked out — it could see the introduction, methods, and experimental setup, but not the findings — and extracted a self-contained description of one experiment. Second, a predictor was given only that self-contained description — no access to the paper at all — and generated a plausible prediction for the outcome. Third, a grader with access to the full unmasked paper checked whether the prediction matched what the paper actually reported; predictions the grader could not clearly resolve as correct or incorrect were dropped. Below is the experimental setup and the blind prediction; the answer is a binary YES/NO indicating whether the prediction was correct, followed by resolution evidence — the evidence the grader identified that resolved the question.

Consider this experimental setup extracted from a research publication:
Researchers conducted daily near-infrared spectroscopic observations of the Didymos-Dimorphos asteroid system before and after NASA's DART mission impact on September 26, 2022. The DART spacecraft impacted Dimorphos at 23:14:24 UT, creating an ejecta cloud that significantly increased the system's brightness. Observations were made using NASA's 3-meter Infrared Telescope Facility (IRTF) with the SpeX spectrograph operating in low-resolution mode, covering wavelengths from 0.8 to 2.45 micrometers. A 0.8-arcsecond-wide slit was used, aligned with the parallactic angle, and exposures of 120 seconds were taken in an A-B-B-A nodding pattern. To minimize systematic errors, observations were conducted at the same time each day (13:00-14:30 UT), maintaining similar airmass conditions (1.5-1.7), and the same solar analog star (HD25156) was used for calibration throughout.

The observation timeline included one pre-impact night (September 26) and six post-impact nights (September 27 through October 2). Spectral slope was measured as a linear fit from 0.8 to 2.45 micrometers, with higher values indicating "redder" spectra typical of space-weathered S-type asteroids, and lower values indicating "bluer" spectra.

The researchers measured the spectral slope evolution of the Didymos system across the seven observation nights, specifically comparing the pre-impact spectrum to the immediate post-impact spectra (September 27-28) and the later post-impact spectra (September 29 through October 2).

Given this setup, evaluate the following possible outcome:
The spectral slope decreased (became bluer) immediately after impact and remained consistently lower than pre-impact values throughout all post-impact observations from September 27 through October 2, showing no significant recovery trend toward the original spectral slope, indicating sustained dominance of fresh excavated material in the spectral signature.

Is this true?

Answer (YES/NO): NO